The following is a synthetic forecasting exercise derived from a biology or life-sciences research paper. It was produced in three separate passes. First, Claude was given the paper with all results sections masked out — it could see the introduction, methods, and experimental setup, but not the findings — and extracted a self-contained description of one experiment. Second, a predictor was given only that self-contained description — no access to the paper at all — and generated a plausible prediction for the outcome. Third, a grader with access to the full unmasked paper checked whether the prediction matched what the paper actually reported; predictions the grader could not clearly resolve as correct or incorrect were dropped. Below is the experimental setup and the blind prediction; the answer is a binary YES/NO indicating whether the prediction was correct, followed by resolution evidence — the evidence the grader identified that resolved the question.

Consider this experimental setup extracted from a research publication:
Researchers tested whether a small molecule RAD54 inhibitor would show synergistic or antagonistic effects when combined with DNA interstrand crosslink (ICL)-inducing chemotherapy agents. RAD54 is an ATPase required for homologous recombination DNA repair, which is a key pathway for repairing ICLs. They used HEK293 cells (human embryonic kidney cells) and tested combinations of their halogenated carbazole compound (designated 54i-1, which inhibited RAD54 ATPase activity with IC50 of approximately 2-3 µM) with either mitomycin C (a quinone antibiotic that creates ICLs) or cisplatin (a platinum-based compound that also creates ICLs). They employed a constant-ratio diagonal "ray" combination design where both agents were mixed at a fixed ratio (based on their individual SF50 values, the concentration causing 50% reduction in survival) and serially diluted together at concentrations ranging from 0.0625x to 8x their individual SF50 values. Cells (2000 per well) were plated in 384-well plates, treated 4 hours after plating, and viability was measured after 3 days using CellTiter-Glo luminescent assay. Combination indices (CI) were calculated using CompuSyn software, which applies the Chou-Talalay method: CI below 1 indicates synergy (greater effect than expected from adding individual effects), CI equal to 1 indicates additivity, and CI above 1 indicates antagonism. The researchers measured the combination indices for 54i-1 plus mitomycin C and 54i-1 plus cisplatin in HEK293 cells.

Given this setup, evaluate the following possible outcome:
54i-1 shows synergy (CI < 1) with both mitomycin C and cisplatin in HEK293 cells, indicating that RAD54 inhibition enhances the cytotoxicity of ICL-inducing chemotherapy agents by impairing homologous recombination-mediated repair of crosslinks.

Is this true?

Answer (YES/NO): YES